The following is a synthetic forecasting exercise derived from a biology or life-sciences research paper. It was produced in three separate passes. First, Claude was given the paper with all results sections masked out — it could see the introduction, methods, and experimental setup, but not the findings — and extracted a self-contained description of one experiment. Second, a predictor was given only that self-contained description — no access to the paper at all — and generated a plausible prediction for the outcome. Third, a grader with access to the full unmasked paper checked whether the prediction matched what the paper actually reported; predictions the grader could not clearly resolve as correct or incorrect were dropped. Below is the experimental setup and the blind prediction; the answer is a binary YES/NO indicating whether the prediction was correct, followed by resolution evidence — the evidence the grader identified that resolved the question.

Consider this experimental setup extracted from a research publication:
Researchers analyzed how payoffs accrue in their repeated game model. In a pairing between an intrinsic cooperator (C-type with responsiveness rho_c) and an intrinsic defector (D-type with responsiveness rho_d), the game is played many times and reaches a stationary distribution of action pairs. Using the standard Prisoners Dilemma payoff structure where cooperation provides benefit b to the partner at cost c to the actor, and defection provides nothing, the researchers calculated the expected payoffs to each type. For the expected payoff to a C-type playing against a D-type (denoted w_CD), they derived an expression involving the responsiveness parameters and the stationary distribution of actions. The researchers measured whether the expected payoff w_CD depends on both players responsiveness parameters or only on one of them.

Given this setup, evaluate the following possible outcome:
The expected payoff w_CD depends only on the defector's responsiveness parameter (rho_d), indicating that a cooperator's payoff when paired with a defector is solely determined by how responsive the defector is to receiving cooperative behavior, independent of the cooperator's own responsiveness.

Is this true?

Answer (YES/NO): NO